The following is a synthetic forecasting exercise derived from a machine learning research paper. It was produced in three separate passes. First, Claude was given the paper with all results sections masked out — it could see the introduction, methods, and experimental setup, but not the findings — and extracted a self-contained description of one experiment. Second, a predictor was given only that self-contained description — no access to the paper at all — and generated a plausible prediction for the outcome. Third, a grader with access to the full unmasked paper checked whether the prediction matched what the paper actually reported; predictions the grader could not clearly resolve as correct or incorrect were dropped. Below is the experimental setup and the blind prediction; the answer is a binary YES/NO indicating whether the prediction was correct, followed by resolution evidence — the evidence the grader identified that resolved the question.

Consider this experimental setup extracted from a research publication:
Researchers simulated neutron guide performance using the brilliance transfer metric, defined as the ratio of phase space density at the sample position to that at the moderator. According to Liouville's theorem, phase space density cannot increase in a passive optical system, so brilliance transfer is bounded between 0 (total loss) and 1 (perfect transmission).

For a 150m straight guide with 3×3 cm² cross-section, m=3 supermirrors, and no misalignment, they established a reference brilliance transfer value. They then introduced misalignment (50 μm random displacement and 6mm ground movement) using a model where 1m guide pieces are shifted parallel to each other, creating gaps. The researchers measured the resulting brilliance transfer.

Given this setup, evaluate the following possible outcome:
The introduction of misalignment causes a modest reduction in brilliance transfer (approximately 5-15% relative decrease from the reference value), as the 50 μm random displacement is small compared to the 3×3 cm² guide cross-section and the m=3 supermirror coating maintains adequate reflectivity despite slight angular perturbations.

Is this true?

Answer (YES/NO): NO